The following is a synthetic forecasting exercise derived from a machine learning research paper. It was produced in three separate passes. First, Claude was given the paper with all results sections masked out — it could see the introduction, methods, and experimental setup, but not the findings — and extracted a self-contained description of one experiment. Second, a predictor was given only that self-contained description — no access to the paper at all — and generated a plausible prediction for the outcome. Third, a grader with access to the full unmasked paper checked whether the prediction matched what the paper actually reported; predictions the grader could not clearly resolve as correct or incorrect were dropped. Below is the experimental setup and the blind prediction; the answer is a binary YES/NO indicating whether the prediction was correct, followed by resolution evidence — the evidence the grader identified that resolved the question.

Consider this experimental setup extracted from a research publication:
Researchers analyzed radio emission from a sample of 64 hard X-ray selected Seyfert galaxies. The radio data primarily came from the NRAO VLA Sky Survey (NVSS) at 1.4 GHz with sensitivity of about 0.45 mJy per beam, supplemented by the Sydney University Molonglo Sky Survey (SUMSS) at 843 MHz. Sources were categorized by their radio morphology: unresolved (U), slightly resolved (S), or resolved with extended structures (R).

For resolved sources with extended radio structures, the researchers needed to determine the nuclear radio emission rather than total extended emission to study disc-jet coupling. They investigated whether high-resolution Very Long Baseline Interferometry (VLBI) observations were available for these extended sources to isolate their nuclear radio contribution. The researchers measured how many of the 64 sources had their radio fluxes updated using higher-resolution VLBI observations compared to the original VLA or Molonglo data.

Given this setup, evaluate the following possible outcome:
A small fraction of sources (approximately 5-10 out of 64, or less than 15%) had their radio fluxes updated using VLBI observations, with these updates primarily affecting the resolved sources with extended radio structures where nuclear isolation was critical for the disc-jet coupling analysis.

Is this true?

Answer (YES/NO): YES